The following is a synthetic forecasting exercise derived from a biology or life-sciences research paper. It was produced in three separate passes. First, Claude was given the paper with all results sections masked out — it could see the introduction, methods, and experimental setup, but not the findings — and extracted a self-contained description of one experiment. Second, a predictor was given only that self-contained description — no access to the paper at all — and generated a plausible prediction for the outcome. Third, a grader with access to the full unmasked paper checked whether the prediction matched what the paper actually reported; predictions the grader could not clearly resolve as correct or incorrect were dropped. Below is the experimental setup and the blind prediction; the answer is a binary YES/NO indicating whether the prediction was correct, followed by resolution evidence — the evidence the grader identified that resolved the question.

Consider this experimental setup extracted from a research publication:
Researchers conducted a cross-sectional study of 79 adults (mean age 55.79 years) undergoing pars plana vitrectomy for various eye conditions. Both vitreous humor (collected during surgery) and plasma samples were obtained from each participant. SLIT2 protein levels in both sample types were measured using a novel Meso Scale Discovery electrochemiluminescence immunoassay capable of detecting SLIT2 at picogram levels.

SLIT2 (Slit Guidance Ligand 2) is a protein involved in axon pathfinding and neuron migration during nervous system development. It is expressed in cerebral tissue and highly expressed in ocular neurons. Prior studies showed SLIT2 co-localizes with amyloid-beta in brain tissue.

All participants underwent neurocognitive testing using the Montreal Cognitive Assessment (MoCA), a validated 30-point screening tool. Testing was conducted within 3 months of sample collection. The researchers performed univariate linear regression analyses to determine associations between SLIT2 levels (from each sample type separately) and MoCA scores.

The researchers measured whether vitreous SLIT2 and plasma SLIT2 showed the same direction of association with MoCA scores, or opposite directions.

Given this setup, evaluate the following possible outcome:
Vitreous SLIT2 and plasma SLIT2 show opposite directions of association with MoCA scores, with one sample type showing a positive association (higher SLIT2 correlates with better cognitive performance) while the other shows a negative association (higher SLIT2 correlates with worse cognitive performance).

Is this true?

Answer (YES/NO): YES